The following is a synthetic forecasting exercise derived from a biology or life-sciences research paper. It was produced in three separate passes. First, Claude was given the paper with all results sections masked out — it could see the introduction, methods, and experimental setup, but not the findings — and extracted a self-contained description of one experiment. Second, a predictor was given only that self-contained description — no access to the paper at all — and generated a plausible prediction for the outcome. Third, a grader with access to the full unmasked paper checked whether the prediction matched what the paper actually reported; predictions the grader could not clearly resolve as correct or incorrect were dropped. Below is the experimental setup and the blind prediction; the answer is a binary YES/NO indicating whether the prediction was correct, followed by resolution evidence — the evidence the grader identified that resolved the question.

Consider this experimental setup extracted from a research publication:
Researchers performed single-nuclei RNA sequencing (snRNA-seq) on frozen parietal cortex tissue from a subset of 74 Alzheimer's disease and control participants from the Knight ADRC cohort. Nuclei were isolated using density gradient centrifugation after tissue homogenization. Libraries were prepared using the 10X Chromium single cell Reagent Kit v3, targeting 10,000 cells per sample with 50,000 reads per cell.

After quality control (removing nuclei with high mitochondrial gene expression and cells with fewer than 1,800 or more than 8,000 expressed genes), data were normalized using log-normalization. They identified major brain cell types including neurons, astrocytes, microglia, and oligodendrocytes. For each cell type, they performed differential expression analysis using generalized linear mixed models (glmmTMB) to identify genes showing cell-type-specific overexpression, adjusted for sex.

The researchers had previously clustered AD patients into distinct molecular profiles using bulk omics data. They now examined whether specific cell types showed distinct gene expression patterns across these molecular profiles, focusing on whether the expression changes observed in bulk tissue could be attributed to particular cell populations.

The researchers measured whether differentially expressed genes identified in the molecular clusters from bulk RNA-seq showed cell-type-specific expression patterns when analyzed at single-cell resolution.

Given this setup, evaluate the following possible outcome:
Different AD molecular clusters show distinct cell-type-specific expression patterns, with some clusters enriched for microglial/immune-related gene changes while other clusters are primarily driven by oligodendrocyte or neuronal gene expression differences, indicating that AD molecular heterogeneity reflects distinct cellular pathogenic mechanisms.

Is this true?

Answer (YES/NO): NO